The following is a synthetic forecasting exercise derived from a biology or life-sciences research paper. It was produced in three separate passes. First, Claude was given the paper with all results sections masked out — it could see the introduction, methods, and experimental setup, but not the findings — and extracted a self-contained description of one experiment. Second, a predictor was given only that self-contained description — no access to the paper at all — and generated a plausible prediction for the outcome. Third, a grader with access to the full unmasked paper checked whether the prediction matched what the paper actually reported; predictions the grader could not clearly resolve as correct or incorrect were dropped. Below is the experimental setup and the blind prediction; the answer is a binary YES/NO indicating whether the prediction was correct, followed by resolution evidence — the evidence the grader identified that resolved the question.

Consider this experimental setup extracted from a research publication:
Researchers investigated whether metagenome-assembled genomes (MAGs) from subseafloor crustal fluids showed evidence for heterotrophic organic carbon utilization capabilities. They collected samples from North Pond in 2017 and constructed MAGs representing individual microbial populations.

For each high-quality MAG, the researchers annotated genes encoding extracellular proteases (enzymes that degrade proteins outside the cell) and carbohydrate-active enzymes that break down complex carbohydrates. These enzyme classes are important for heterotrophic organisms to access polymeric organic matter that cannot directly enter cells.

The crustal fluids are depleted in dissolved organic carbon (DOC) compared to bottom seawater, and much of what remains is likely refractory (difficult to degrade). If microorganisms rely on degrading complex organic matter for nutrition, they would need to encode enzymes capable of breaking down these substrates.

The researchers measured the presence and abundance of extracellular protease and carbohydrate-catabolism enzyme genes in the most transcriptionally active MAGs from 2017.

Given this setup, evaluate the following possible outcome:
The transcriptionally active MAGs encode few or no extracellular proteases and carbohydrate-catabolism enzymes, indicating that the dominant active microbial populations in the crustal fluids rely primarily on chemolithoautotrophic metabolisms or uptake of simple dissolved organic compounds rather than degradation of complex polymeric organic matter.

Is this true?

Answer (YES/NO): NO